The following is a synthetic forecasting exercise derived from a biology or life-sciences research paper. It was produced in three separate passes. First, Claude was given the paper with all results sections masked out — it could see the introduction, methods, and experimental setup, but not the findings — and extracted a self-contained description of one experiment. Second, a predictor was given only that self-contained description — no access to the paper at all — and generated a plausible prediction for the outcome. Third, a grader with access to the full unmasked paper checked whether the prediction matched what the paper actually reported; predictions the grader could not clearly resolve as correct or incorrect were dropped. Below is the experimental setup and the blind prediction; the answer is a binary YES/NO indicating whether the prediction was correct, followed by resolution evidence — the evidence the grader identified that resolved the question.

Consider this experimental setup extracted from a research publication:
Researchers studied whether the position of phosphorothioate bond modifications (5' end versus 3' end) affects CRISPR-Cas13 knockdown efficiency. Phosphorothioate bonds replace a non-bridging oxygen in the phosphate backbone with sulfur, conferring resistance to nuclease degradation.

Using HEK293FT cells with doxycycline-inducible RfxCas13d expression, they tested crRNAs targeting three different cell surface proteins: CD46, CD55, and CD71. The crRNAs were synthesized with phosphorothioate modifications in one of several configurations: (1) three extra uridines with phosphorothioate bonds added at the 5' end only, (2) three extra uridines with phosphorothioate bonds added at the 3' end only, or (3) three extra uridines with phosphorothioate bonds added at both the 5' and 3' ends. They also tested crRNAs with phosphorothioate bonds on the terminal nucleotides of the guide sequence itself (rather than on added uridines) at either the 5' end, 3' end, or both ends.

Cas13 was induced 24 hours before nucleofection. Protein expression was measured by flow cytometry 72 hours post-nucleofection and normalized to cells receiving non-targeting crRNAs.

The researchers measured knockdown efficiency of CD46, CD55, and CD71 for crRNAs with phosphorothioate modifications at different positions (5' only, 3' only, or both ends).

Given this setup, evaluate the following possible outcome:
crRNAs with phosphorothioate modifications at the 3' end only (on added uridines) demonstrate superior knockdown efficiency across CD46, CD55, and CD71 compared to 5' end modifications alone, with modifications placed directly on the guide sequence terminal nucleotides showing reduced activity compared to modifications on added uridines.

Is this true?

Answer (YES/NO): NO